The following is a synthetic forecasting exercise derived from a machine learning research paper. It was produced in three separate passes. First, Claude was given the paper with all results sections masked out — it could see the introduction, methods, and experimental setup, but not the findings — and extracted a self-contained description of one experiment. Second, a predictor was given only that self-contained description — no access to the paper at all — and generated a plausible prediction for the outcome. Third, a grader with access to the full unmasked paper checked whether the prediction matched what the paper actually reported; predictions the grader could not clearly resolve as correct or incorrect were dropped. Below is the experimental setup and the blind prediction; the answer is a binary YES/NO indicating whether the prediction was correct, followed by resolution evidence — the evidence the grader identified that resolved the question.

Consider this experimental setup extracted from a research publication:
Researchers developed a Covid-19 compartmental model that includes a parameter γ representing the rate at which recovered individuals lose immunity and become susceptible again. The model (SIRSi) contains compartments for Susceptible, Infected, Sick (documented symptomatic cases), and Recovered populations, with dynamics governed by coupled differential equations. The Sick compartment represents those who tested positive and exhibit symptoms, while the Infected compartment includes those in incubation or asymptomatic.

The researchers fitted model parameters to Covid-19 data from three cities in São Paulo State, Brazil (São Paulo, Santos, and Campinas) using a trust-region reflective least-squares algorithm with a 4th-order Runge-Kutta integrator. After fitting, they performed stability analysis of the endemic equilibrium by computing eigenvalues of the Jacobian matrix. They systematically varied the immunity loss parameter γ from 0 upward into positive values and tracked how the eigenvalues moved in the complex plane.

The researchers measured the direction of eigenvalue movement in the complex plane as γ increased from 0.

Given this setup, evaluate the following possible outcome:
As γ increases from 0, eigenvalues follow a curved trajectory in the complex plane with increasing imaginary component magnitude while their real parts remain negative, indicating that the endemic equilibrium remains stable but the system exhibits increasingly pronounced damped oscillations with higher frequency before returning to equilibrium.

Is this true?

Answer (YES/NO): NO